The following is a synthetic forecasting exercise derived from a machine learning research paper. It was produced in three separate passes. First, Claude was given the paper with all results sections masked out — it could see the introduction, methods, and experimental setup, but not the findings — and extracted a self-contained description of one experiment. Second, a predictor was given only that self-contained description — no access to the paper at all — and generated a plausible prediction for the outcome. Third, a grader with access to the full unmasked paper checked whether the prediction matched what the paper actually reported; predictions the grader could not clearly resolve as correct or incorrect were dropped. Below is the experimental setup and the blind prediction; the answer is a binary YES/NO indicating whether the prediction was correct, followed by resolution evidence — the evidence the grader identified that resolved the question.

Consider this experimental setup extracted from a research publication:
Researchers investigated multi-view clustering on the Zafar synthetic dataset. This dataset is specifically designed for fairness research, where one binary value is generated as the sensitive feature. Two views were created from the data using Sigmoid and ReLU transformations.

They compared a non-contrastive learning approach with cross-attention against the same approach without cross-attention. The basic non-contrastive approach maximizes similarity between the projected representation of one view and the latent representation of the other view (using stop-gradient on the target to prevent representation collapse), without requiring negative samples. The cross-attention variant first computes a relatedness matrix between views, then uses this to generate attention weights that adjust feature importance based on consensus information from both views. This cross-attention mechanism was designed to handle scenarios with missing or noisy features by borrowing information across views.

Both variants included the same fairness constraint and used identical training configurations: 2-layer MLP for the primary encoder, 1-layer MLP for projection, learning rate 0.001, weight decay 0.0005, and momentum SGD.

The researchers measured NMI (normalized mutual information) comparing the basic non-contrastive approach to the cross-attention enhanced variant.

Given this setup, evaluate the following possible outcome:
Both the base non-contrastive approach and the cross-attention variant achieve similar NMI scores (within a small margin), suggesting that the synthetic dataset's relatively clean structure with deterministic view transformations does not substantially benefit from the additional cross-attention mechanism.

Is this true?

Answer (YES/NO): NO